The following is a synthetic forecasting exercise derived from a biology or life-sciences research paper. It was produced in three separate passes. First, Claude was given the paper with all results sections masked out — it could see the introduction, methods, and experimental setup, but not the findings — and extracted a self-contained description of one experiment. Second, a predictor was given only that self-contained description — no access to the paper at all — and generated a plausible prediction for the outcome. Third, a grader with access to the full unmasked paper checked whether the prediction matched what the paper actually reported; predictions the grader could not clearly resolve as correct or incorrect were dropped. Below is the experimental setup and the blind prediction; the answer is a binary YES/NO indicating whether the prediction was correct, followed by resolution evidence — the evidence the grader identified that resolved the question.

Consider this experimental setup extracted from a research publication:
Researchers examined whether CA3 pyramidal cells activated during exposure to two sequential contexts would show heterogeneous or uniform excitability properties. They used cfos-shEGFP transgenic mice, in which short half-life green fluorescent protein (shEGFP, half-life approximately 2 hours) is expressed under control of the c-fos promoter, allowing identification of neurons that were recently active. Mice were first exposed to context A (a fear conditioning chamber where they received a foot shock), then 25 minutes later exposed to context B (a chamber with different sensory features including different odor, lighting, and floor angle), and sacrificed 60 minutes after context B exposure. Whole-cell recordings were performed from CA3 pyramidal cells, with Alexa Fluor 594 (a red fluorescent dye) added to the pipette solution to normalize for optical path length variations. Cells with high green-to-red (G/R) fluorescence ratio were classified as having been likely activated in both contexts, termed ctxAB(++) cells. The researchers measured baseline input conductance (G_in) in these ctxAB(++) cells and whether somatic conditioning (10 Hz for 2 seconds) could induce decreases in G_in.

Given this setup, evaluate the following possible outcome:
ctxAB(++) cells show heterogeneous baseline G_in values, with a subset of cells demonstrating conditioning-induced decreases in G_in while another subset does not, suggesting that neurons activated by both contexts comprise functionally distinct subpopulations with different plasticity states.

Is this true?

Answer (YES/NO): YES